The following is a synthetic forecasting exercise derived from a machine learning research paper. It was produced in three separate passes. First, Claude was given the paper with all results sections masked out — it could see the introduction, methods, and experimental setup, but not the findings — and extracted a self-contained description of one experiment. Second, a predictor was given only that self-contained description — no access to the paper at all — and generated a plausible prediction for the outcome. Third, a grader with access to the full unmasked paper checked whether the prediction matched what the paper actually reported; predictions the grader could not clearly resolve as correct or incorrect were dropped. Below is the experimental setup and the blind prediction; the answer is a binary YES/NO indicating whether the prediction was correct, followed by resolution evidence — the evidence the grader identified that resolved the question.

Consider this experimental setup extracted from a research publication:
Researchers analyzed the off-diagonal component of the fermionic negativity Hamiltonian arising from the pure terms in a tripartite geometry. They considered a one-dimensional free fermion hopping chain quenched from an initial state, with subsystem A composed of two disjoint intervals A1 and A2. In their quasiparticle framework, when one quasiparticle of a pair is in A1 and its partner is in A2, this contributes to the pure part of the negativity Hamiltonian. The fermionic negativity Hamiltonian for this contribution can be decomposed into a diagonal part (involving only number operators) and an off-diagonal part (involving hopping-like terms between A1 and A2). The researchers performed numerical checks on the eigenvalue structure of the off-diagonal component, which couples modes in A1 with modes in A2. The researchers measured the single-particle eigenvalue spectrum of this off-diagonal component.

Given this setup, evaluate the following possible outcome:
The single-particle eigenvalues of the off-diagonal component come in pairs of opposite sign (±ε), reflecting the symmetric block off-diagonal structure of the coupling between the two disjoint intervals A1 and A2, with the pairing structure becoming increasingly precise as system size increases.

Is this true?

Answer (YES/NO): NO